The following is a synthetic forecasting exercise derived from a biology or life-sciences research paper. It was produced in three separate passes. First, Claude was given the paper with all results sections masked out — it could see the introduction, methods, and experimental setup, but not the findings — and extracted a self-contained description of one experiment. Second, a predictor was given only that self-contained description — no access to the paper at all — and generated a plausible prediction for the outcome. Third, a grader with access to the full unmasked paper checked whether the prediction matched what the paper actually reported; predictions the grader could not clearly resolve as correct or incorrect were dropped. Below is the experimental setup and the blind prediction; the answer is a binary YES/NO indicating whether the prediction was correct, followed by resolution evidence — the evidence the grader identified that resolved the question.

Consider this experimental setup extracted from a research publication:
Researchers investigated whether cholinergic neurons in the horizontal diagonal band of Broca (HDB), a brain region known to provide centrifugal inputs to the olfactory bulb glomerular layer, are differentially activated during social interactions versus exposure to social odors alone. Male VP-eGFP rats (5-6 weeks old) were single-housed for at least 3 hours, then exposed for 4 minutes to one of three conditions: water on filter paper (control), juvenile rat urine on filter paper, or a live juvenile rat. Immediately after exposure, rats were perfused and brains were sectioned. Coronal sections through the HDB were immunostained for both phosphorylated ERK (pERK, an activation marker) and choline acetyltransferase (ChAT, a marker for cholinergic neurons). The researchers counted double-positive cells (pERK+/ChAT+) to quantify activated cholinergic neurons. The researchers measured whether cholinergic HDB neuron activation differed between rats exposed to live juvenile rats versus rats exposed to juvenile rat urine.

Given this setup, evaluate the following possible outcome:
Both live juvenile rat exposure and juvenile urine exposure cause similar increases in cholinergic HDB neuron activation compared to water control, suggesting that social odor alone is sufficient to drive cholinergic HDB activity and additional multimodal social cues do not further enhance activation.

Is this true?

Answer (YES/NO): NO